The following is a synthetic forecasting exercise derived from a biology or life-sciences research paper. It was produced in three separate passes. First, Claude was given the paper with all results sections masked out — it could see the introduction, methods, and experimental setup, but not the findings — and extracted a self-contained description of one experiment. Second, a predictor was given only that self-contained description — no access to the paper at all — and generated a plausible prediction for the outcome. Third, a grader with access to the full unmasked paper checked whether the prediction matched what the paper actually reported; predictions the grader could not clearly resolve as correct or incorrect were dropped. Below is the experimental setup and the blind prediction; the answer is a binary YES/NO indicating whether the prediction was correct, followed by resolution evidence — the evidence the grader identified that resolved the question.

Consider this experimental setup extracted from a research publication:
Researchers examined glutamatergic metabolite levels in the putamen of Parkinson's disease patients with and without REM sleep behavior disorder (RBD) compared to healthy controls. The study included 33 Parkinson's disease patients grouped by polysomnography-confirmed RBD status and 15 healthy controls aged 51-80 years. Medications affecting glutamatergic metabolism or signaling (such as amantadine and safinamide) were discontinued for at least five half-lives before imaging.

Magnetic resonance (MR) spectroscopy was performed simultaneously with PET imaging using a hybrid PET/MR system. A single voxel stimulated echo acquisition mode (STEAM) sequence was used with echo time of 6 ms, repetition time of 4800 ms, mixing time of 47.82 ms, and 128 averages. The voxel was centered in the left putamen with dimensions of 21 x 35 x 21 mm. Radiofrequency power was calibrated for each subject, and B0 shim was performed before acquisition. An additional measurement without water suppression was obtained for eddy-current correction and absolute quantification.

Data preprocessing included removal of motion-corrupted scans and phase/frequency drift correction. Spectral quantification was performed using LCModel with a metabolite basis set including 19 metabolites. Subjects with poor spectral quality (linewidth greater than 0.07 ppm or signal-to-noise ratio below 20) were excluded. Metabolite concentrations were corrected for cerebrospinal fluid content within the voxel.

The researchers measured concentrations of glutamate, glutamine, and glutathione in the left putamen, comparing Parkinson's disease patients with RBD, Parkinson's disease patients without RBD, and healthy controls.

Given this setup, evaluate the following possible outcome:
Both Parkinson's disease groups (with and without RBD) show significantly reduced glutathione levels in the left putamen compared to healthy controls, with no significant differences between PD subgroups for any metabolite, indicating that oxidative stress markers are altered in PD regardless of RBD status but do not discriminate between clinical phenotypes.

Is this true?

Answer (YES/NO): NO